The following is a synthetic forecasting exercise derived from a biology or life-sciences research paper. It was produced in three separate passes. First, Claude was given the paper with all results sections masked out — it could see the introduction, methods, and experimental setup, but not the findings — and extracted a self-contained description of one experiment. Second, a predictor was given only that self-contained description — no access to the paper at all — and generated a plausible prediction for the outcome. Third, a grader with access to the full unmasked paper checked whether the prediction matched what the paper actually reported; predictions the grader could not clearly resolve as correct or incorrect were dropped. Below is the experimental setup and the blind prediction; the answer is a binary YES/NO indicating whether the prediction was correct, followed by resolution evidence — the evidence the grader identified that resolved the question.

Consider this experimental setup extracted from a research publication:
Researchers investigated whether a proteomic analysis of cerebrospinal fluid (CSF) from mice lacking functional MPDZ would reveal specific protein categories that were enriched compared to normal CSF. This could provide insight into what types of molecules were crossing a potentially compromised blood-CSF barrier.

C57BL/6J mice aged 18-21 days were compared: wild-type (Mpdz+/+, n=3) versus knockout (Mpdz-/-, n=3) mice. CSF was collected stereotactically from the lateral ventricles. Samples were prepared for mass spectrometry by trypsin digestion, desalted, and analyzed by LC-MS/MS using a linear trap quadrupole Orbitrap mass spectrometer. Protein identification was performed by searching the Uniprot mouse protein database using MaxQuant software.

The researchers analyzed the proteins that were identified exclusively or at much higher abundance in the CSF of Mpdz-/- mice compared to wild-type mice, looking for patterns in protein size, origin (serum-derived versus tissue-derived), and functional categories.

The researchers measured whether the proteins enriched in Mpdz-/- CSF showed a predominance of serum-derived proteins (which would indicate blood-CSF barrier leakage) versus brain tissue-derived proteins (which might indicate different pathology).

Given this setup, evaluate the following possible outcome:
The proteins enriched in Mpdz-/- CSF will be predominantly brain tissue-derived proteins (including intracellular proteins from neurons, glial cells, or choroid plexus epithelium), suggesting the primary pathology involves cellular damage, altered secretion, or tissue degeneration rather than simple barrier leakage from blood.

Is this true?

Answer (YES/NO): NO